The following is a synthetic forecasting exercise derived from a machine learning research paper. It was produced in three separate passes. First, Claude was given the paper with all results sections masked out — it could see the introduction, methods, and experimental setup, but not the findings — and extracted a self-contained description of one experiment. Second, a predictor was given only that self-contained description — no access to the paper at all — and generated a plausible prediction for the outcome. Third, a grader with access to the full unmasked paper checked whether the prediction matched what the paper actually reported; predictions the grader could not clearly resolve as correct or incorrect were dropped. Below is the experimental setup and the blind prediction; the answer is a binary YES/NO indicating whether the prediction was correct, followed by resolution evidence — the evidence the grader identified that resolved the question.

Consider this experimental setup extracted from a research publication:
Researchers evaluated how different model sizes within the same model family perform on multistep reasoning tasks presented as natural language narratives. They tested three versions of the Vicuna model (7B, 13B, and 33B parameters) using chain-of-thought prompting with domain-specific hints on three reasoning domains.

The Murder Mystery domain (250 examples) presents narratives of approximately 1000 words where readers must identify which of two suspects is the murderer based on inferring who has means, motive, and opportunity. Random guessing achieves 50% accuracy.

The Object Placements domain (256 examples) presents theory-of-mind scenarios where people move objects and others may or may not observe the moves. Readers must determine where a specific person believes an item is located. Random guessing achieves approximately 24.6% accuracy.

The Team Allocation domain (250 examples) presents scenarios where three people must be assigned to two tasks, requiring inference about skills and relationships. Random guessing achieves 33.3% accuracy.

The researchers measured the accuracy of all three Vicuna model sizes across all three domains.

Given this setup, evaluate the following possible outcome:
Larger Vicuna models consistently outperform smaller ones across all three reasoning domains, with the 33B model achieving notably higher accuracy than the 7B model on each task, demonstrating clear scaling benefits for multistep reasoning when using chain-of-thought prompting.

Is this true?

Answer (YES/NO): NO